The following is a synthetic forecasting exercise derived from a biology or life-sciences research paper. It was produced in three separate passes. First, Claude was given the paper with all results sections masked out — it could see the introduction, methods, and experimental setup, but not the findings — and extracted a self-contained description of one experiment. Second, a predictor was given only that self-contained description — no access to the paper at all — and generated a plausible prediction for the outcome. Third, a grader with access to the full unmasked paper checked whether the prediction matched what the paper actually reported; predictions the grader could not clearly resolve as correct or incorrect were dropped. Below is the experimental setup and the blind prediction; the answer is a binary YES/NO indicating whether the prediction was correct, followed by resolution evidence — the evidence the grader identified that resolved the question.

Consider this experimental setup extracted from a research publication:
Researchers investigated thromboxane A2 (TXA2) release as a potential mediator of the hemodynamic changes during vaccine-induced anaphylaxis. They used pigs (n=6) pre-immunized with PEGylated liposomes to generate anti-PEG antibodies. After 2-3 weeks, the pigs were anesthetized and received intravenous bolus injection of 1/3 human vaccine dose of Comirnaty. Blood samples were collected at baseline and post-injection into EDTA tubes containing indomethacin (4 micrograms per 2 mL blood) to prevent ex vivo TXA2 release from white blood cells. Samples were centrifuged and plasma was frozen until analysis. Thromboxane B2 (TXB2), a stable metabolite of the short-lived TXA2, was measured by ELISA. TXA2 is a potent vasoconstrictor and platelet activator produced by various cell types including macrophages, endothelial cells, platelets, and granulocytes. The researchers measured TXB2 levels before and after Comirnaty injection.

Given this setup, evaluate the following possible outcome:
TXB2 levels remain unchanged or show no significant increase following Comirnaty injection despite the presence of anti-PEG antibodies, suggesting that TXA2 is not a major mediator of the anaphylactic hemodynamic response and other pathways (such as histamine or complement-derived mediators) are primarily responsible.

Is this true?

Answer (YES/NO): NO